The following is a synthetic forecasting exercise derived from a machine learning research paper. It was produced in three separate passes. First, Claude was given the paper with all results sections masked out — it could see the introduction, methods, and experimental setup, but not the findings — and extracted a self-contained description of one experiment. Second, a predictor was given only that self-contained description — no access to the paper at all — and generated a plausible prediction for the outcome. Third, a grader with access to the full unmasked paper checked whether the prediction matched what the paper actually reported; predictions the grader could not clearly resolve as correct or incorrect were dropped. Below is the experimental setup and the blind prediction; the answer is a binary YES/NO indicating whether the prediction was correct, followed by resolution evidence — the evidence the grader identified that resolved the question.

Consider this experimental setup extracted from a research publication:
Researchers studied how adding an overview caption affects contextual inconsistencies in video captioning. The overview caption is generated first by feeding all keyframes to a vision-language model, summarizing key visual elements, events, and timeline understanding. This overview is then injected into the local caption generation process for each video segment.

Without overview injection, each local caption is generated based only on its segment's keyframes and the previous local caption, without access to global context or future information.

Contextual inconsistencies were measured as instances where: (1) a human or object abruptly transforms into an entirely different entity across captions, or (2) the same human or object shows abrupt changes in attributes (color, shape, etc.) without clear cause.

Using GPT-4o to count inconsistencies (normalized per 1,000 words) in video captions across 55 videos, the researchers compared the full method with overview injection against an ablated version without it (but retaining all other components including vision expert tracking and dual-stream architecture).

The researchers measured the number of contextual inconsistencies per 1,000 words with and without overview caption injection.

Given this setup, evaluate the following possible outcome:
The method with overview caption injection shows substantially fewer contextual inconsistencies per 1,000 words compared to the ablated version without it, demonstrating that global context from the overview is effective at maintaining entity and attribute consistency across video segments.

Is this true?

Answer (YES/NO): YES